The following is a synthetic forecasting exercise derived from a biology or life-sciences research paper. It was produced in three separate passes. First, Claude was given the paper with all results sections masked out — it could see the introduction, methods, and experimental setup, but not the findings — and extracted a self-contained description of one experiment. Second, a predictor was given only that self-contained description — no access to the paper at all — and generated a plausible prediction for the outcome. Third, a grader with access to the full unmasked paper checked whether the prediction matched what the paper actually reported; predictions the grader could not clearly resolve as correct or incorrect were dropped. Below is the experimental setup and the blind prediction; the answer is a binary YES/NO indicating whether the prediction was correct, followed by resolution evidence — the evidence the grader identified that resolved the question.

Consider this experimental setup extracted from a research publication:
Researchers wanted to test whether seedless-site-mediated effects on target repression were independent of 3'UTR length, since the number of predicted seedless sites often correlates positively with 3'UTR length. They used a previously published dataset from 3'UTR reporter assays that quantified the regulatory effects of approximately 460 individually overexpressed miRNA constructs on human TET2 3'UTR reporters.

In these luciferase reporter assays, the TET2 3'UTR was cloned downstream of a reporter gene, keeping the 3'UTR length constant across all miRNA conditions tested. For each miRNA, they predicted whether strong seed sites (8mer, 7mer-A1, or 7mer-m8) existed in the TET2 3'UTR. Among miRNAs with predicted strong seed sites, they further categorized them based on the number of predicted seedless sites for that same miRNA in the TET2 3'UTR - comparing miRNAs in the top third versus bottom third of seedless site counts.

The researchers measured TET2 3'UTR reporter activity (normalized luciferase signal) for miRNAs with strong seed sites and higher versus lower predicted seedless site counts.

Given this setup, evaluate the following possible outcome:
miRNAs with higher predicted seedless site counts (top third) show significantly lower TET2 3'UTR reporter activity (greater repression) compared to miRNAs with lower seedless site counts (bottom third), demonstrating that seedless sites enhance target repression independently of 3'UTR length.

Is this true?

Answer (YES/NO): NO